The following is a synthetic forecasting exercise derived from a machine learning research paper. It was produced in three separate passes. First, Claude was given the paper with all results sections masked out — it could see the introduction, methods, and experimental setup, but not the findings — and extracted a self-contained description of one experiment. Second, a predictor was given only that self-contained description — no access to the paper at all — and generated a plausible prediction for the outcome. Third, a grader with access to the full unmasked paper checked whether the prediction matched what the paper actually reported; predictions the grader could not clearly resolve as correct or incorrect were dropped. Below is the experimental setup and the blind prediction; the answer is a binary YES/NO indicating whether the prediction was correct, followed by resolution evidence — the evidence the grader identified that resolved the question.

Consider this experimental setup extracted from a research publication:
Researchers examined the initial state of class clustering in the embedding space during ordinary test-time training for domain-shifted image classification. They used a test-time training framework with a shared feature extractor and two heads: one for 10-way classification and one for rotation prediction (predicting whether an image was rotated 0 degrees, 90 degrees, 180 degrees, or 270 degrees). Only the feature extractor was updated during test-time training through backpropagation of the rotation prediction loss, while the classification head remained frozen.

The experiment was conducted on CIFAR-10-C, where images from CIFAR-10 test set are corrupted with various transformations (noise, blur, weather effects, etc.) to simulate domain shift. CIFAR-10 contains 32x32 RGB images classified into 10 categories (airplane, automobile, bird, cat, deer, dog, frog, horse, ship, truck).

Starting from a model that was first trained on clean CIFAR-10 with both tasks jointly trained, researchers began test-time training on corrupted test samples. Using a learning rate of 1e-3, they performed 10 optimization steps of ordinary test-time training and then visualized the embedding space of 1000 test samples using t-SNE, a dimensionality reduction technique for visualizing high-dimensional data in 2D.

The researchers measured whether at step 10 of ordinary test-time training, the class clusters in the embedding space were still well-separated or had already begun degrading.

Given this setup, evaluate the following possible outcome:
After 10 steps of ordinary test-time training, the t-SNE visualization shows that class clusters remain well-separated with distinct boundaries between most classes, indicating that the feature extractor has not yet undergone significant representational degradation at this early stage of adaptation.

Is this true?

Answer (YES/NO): YES